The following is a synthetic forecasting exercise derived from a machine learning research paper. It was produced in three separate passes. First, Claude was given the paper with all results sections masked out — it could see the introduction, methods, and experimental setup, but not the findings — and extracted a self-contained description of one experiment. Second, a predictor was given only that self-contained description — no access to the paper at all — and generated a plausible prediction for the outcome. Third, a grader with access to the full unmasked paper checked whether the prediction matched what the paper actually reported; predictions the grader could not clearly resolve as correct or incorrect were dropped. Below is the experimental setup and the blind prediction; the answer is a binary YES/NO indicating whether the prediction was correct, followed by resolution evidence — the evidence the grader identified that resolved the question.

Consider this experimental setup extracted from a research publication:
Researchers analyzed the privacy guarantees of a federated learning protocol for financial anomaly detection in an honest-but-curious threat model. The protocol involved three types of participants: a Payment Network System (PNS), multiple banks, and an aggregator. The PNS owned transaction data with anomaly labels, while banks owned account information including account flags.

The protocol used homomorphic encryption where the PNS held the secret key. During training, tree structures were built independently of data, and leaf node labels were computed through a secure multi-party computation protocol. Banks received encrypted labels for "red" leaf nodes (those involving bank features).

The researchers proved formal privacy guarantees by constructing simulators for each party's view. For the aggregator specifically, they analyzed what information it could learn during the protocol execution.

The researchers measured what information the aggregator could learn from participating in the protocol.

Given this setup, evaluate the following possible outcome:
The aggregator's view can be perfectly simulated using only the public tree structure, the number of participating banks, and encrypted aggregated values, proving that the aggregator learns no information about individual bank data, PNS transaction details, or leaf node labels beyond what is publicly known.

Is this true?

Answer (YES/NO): NO